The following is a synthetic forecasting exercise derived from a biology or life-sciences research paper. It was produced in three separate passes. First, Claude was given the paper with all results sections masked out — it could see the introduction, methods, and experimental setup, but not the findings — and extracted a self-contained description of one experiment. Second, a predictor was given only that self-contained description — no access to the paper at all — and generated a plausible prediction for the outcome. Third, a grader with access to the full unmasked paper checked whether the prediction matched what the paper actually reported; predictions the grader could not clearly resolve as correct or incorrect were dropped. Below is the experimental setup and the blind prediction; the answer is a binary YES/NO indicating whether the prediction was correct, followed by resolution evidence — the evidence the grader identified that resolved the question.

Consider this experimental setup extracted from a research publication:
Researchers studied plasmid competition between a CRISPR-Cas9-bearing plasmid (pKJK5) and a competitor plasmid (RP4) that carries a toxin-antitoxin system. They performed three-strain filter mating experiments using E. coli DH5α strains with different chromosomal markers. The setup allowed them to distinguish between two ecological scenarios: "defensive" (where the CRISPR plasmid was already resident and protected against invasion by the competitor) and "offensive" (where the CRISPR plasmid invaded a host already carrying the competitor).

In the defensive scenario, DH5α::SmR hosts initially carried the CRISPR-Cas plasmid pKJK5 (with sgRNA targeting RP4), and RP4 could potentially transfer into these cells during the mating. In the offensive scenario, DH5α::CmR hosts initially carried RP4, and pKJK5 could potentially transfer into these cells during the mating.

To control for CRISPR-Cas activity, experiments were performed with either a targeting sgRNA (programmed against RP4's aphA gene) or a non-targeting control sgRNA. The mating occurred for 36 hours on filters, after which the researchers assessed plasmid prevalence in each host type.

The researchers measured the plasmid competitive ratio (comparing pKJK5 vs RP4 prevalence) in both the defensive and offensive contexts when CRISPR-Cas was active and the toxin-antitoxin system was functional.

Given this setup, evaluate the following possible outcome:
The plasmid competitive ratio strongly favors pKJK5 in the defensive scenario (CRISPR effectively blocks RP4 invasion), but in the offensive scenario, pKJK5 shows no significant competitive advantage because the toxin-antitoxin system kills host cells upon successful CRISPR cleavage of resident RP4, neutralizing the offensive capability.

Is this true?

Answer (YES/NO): NO